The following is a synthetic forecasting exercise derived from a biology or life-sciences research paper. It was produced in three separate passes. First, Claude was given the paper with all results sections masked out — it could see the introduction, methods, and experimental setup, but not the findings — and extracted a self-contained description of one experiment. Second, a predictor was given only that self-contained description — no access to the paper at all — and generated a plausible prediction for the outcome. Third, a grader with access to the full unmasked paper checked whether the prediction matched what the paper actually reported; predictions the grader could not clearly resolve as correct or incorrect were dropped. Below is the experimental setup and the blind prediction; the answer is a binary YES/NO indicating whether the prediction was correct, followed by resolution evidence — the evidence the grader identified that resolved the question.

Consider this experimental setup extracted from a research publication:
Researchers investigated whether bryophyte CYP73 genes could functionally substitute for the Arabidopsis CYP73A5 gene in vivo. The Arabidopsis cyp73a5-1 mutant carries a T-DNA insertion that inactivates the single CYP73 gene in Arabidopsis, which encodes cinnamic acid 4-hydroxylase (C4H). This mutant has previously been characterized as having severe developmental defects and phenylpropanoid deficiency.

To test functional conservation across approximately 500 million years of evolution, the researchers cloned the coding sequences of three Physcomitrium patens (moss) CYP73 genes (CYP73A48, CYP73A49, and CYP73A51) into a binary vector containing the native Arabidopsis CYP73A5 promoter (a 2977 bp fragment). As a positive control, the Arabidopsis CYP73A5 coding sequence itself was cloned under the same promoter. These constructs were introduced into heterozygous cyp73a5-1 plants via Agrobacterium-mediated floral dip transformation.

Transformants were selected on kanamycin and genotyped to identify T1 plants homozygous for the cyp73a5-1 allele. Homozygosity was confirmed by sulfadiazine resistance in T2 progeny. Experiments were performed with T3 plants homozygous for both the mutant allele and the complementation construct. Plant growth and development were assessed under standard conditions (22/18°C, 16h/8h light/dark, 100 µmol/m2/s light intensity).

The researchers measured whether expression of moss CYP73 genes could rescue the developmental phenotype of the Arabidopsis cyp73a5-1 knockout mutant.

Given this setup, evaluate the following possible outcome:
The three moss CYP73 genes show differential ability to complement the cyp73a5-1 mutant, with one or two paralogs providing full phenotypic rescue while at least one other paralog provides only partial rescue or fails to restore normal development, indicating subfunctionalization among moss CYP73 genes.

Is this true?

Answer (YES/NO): YES